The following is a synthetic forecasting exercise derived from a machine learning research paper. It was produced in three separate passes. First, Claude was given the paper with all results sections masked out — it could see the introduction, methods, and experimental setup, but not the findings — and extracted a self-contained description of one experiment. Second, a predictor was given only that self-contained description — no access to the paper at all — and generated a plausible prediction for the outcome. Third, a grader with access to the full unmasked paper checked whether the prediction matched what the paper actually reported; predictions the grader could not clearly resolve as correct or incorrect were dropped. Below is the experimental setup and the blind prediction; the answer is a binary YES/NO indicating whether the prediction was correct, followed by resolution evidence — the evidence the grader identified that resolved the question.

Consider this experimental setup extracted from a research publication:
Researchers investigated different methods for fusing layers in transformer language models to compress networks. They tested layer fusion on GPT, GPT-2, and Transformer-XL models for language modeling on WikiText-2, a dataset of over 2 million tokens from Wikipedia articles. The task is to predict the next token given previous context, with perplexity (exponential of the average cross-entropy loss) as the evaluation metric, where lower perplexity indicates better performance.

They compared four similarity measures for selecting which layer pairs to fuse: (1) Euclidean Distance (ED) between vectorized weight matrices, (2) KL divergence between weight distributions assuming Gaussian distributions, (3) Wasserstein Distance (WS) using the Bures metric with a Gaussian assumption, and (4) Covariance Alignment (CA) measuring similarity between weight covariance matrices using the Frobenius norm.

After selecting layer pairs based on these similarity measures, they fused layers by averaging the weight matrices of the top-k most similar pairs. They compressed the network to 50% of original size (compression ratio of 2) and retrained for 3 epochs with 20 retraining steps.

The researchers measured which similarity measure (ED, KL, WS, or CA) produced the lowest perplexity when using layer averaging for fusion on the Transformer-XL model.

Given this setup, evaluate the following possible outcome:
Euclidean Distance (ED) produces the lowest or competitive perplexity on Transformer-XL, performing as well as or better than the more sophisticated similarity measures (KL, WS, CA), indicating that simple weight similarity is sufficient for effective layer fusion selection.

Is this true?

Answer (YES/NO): NO